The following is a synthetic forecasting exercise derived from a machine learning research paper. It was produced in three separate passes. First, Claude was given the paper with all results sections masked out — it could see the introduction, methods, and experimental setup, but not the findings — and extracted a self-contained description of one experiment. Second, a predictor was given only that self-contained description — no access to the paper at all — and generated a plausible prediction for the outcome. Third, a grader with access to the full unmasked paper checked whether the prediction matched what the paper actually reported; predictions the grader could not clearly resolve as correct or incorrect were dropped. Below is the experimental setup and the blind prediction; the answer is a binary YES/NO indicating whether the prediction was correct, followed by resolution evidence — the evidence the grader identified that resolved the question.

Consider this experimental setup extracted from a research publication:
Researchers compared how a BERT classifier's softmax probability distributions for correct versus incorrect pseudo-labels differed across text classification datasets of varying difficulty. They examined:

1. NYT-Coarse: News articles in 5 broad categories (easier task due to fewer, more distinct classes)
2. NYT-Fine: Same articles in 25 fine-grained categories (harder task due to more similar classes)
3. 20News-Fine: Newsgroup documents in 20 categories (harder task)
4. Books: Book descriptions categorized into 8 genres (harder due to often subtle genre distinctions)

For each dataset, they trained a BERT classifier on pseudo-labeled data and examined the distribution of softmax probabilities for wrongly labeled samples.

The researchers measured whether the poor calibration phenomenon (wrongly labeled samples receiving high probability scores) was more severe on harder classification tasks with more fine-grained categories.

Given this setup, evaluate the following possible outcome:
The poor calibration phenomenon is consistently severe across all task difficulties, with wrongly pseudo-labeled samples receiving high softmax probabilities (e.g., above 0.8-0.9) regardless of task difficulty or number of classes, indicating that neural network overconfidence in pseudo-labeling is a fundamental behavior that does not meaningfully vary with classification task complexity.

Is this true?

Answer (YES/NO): NO